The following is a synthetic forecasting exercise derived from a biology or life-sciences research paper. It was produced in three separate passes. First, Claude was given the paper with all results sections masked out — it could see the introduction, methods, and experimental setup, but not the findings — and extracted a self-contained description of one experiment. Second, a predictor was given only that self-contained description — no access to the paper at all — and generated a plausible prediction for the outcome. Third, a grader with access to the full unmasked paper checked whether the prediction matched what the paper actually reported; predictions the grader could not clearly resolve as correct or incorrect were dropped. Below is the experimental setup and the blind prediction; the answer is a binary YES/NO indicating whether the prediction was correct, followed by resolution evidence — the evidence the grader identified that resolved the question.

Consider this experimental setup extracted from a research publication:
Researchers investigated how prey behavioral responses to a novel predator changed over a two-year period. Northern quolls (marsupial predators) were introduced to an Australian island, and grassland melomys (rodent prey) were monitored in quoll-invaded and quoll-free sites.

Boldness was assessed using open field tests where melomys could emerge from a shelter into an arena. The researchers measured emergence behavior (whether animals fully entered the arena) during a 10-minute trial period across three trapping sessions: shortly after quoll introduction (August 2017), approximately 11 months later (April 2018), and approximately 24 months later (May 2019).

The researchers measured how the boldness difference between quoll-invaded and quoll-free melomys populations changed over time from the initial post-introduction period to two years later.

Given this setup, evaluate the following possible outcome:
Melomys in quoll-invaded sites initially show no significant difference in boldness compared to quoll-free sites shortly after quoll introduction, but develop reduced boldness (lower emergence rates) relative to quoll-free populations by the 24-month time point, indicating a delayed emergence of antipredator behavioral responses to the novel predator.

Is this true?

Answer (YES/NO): NO